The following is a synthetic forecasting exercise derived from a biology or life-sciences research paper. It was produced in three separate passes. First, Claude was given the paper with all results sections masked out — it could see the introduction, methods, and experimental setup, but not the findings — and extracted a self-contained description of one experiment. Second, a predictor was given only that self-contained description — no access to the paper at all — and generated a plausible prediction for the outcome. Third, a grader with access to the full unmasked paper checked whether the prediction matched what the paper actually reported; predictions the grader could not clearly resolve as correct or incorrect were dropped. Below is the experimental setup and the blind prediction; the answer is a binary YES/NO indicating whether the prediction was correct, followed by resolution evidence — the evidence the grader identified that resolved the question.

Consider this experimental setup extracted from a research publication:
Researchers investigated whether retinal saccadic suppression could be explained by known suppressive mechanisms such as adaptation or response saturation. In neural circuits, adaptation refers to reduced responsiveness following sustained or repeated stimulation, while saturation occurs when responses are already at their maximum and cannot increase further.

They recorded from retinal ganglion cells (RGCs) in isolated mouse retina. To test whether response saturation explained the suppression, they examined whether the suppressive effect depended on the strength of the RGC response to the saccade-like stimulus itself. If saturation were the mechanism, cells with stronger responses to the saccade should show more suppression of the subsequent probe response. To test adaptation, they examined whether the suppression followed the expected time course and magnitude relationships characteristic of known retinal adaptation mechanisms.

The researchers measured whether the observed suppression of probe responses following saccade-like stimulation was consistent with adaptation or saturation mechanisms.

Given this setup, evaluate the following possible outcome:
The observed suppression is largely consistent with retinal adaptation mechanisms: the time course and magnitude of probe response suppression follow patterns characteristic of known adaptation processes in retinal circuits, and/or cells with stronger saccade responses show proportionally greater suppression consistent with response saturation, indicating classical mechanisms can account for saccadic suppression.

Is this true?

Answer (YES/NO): NO